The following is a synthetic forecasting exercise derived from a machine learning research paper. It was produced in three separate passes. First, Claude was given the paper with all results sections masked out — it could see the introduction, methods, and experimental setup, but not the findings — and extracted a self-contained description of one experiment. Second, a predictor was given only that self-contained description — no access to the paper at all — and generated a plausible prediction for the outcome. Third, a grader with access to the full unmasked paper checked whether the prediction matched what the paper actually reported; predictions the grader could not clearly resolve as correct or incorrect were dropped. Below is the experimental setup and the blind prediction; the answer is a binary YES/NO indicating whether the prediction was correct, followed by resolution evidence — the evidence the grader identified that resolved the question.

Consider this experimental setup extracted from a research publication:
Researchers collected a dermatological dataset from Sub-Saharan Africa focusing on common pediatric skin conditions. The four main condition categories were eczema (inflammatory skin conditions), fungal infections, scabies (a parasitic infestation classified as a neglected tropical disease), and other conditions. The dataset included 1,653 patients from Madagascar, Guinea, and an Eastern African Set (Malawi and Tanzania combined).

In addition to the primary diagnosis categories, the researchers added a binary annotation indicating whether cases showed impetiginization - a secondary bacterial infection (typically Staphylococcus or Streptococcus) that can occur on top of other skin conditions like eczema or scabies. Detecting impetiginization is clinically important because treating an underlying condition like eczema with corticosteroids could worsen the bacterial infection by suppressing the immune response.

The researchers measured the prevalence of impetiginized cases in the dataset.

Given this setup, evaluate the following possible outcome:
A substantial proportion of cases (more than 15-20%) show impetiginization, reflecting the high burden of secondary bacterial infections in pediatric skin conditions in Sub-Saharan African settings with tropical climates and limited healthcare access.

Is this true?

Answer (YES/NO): NO